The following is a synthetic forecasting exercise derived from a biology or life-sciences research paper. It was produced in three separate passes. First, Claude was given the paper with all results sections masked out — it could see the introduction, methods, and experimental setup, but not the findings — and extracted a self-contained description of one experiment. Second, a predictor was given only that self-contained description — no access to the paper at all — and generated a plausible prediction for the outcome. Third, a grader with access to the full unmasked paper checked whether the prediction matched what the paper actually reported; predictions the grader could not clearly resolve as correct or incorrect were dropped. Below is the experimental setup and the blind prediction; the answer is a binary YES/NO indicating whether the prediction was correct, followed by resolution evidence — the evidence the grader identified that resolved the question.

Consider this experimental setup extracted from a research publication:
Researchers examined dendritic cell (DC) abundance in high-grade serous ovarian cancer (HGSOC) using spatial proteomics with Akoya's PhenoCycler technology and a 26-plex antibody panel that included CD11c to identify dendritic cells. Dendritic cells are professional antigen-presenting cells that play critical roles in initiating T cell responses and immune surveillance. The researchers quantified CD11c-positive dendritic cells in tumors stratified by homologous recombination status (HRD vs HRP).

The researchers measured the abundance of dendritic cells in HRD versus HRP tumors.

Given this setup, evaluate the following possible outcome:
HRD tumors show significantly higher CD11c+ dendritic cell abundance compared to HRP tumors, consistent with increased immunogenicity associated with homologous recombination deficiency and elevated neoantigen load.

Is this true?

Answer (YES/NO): NO